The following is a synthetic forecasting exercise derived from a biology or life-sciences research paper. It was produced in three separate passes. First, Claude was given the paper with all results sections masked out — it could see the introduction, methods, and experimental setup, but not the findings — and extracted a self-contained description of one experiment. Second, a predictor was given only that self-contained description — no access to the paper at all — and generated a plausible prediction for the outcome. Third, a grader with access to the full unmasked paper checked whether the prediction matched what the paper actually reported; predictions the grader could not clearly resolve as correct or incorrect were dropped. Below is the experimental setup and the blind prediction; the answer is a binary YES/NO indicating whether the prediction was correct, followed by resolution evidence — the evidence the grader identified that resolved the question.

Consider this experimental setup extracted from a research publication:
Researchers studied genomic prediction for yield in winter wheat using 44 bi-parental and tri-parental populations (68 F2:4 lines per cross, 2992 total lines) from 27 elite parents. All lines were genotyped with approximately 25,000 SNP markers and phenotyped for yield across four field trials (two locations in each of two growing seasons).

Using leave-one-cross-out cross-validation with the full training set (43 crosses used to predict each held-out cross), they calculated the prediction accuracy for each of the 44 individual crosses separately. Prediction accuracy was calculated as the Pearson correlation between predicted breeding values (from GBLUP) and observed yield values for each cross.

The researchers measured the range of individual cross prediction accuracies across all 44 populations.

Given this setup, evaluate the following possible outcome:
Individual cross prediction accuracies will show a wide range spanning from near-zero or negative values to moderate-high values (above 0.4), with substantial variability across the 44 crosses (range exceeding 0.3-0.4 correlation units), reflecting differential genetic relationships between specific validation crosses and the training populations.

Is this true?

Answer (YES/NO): YES